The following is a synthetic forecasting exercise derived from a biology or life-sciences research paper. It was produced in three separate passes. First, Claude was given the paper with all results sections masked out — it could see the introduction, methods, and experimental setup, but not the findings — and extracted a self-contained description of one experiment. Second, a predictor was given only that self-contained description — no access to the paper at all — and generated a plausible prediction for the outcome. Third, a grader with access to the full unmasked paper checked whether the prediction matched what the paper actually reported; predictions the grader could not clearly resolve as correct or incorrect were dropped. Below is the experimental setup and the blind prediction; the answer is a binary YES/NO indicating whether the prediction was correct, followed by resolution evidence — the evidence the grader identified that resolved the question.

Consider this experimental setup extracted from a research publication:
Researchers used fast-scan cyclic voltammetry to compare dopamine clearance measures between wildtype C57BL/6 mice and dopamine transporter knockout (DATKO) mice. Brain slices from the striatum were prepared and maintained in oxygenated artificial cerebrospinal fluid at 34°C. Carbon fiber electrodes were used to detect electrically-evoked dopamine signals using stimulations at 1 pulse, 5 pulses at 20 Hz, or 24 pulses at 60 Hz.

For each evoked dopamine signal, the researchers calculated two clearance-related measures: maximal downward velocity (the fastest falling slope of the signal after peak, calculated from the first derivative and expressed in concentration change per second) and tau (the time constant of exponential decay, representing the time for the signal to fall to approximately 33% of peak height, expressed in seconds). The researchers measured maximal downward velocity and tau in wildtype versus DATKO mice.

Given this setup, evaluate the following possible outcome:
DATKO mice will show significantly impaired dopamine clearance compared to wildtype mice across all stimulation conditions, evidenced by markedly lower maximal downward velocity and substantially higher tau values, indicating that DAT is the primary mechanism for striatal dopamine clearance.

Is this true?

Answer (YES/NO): YES